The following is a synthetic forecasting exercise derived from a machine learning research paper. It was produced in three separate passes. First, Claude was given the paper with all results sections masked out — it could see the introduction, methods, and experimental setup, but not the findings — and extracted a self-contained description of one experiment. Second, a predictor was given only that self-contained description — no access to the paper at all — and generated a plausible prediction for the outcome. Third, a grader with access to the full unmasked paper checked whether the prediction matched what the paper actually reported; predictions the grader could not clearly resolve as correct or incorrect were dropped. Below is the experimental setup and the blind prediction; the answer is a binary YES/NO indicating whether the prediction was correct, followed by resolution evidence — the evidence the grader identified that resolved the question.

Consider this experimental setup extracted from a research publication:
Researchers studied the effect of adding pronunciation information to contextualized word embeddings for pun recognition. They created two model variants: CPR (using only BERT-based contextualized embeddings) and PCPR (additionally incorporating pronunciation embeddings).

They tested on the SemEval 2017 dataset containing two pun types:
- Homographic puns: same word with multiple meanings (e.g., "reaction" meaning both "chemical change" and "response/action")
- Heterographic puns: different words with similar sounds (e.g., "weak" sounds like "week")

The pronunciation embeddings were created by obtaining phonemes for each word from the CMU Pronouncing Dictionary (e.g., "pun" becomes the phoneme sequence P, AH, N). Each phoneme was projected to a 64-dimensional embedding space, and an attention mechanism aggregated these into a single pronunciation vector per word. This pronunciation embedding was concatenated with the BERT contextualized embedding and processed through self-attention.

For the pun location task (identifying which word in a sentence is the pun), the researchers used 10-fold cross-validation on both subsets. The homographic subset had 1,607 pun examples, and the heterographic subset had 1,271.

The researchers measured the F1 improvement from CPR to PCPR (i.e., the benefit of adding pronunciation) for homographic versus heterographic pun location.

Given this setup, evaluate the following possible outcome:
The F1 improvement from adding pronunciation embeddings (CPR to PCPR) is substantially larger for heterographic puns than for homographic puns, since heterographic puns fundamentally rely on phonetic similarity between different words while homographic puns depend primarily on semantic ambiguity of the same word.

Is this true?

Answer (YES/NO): NO